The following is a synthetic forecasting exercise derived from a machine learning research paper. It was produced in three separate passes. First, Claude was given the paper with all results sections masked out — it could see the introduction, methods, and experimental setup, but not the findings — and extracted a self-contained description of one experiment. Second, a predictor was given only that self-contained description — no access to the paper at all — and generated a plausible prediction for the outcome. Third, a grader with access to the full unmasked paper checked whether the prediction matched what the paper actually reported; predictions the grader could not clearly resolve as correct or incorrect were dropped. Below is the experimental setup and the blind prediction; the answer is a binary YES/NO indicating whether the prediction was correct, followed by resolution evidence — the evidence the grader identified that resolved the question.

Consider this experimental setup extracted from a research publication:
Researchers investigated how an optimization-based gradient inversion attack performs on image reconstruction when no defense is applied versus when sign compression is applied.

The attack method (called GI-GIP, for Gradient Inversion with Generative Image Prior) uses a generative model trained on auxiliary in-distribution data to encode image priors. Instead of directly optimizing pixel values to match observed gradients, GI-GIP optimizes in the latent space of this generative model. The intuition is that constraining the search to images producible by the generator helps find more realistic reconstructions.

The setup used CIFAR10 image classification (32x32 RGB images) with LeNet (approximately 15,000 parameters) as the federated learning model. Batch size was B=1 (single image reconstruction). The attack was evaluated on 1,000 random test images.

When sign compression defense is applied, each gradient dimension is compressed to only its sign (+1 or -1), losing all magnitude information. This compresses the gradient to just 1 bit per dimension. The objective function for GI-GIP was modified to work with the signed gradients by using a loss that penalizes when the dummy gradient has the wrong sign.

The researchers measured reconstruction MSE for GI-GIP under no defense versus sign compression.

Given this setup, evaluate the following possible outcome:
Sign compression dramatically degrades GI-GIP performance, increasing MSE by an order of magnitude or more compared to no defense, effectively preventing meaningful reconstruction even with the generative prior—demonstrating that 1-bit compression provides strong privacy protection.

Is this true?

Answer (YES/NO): YES